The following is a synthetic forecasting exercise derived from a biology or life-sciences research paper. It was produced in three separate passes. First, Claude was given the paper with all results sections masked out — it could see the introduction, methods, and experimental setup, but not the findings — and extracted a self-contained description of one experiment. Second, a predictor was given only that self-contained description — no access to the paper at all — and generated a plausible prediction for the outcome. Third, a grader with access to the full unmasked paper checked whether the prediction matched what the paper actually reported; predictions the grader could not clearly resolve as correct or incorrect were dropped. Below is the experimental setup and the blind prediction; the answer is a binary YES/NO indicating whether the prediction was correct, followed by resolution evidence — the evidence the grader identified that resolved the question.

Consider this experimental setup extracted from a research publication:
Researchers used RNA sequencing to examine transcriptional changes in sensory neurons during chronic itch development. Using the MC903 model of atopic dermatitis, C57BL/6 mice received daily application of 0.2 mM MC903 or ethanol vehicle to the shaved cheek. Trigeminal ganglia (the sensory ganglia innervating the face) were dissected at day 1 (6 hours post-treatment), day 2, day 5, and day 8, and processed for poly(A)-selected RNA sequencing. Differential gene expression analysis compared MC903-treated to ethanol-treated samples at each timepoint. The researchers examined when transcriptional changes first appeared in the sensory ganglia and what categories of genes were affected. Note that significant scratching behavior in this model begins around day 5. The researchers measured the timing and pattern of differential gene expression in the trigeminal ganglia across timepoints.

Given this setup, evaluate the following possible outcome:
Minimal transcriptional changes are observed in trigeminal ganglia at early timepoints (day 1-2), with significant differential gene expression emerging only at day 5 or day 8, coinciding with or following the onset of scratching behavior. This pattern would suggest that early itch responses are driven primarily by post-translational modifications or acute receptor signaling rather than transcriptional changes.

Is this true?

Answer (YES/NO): YES